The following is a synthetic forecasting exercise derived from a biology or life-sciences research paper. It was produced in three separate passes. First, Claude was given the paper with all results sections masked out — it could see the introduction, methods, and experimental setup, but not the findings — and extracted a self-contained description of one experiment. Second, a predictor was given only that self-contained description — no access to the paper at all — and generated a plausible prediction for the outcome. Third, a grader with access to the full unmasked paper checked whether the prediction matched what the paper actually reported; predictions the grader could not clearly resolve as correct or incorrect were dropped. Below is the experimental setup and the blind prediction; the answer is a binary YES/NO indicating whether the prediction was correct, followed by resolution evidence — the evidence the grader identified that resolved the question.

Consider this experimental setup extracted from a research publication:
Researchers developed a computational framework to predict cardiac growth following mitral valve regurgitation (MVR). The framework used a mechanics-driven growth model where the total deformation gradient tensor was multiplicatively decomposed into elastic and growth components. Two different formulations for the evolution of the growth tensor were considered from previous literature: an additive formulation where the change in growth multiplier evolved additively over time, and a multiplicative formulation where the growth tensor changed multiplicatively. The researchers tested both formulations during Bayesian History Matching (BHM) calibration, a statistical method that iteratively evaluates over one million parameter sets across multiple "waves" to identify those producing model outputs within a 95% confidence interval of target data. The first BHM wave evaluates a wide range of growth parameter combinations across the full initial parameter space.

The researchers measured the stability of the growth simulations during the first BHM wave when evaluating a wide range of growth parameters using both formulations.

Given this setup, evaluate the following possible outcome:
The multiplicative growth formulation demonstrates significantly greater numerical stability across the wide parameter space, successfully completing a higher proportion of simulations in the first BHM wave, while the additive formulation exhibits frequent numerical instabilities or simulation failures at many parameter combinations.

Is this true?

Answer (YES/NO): NO